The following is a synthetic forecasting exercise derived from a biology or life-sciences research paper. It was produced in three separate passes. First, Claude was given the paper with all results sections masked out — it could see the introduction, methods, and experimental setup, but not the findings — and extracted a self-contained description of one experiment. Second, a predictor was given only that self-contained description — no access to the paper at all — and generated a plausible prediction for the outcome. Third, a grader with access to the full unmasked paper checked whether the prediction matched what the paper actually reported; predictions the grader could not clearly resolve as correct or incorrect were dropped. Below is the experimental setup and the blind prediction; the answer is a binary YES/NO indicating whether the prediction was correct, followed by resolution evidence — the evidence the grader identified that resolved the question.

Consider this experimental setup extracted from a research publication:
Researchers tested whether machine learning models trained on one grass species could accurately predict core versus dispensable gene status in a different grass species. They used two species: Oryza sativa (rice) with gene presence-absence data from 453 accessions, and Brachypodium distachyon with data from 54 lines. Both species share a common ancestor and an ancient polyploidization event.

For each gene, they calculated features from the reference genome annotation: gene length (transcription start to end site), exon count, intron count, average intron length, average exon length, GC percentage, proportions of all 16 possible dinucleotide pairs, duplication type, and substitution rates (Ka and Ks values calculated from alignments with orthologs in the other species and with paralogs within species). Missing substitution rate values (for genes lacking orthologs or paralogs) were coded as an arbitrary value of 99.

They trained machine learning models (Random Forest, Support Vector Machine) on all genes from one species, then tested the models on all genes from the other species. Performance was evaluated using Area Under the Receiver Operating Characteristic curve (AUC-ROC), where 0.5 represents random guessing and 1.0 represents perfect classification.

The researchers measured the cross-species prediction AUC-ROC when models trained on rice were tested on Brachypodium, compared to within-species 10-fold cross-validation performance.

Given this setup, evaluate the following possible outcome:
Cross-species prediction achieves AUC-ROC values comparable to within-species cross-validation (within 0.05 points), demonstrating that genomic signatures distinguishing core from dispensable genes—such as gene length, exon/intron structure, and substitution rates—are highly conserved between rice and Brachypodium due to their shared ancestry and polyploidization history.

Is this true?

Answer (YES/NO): NO